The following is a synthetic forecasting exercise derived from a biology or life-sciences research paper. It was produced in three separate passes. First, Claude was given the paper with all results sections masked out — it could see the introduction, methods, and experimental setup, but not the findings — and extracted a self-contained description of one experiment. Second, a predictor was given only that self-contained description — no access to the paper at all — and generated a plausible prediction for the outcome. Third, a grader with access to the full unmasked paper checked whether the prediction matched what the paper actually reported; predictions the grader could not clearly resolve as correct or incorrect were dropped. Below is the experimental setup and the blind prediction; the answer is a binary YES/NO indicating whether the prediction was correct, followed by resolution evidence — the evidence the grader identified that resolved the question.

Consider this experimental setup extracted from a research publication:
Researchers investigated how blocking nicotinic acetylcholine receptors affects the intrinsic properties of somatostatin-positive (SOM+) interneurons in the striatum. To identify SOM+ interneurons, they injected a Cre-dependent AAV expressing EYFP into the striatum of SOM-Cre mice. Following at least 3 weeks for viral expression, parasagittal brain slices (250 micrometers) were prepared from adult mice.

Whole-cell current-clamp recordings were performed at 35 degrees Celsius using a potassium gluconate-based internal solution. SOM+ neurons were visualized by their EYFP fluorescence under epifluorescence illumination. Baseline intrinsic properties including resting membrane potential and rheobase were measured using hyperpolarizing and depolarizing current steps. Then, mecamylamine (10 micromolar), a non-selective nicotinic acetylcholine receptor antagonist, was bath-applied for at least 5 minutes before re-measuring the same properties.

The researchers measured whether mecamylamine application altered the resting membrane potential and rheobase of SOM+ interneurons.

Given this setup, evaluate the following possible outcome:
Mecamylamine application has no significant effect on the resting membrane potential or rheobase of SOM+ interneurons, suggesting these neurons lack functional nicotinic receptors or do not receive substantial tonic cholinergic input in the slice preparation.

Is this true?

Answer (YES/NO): NO